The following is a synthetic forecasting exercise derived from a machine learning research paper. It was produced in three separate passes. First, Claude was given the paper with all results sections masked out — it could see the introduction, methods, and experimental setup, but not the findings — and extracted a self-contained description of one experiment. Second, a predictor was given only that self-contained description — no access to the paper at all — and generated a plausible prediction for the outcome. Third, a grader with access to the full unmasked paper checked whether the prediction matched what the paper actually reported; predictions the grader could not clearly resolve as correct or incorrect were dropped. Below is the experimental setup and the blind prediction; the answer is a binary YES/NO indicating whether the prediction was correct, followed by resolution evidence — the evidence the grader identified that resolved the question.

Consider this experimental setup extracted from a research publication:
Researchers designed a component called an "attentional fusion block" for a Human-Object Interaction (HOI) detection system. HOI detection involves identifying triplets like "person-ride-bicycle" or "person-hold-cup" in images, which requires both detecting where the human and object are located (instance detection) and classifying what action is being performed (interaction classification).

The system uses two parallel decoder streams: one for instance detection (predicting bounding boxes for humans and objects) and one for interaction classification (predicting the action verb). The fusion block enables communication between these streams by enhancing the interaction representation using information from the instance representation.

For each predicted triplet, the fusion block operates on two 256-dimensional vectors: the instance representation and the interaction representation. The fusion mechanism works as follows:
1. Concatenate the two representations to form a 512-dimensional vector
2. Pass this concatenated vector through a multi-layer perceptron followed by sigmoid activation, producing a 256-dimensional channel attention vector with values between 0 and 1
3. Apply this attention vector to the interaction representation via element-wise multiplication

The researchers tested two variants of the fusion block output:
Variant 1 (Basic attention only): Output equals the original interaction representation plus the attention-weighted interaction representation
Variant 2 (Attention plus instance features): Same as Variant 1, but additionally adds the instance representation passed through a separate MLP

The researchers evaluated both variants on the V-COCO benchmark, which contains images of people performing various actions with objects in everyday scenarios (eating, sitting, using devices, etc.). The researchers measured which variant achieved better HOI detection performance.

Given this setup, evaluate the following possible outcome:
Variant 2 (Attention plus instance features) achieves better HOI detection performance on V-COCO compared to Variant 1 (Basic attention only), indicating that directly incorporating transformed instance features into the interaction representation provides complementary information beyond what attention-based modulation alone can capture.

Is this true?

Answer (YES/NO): YES